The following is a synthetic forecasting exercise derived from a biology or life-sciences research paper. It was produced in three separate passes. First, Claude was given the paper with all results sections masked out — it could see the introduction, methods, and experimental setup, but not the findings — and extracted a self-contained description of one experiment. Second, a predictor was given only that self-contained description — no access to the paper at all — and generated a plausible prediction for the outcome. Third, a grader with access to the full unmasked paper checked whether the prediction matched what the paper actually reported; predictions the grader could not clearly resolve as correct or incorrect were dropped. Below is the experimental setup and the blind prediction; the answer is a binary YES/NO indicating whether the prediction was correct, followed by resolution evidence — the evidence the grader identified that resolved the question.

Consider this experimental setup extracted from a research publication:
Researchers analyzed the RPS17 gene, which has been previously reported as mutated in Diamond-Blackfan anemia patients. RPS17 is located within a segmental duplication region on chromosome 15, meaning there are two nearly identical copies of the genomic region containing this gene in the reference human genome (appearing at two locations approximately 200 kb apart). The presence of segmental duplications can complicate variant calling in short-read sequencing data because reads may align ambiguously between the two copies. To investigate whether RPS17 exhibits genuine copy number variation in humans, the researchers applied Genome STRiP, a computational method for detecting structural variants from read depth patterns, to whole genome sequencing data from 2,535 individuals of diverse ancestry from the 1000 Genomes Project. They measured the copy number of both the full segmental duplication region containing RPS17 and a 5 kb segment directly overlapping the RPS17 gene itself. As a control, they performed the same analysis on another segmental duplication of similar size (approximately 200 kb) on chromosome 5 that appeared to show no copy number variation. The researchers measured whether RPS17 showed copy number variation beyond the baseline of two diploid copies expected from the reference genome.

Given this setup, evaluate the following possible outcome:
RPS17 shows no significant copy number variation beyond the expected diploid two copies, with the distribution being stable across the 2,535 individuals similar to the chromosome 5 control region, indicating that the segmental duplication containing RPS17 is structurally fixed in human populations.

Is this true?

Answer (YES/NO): NO